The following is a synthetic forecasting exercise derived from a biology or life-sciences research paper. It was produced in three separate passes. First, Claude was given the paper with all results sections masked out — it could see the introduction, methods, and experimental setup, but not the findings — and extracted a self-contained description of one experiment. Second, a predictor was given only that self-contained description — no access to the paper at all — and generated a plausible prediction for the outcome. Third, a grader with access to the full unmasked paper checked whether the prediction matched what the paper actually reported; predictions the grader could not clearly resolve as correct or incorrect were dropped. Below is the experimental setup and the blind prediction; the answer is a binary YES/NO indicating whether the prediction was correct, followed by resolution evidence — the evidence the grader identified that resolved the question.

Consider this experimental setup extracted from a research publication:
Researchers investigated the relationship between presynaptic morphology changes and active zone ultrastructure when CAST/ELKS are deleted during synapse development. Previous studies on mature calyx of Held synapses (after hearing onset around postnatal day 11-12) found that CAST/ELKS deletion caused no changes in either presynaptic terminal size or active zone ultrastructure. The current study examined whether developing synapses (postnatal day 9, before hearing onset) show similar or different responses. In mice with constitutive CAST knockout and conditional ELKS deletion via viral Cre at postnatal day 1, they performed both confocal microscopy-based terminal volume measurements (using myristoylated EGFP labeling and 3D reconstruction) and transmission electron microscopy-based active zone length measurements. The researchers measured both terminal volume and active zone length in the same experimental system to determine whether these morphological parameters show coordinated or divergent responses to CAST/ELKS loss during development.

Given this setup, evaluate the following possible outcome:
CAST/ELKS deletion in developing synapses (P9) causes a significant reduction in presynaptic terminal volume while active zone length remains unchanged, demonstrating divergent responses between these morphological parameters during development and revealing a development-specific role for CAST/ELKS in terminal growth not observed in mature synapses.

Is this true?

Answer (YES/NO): NO